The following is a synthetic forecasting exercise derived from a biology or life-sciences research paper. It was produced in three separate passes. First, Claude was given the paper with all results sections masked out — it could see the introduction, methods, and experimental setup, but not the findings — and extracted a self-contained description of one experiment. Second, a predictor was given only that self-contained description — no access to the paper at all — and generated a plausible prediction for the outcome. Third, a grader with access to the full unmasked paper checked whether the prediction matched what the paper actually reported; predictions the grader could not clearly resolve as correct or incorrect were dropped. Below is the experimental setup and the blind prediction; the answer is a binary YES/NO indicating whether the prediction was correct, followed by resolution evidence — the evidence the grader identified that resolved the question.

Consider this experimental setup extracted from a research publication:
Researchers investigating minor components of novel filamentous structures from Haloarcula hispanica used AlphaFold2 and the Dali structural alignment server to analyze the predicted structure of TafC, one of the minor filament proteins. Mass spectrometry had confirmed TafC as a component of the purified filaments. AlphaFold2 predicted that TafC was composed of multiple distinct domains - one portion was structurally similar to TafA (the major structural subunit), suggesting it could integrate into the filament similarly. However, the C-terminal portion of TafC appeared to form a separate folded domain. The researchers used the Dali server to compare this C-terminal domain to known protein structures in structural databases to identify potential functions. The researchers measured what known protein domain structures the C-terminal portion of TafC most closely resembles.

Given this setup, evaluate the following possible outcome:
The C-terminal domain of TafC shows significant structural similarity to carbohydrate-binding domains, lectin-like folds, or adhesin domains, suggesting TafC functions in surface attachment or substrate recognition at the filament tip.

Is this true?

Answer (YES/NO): YES